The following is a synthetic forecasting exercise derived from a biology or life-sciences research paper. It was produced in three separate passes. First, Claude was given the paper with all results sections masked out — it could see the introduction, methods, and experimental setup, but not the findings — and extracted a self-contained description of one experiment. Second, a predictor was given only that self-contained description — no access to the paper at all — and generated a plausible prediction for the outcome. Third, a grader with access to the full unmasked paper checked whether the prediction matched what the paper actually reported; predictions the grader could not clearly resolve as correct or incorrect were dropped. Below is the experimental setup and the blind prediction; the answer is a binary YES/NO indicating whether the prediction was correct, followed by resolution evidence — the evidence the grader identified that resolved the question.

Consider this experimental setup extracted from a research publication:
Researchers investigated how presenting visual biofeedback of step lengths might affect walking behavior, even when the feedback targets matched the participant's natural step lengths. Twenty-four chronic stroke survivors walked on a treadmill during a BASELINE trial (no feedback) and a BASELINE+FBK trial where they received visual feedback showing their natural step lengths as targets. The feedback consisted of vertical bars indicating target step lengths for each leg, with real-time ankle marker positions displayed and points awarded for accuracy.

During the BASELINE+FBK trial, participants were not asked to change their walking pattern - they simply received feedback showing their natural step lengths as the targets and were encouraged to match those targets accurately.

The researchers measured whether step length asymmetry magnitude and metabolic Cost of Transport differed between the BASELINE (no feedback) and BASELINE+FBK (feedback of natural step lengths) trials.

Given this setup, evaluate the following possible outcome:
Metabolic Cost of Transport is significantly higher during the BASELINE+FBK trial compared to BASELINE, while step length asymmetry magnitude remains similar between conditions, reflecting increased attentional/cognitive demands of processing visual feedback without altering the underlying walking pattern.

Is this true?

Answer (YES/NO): NO